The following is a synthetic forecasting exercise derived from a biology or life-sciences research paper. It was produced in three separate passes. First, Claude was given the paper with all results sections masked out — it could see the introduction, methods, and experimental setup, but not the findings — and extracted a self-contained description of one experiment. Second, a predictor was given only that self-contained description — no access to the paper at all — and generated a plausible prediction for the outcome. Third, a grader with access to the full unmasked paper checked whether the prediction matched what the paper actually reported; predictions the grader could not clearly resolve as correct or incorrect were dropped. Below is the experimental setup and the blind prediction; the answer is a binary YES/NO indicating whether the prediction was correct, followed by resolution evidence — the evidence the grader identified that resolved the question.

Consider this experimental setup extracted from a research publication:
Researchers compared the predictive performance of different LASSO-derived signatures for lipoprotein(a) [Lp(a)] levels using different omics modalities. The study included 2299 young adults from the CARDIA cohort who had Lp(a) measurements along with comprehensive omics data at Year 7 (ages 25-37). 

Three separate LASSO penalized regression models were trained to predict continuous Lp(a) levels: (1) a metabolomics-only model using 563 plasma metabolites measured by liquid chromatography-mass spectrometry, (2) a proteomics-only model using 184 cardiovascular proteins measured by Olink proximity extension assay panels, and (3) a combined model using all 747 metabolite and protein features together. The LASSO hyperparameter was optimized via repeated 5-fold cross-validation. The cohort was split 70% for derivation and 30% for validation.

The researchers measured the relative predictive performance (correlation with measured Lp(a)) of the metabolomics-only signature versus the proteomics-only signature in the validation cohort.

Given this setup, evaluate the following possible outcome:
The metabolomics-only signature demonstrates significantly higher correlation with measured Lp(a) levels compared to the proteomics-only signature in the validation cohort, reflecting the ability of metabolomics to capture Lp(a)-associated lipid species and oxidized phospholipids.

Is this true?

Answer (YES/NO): NO